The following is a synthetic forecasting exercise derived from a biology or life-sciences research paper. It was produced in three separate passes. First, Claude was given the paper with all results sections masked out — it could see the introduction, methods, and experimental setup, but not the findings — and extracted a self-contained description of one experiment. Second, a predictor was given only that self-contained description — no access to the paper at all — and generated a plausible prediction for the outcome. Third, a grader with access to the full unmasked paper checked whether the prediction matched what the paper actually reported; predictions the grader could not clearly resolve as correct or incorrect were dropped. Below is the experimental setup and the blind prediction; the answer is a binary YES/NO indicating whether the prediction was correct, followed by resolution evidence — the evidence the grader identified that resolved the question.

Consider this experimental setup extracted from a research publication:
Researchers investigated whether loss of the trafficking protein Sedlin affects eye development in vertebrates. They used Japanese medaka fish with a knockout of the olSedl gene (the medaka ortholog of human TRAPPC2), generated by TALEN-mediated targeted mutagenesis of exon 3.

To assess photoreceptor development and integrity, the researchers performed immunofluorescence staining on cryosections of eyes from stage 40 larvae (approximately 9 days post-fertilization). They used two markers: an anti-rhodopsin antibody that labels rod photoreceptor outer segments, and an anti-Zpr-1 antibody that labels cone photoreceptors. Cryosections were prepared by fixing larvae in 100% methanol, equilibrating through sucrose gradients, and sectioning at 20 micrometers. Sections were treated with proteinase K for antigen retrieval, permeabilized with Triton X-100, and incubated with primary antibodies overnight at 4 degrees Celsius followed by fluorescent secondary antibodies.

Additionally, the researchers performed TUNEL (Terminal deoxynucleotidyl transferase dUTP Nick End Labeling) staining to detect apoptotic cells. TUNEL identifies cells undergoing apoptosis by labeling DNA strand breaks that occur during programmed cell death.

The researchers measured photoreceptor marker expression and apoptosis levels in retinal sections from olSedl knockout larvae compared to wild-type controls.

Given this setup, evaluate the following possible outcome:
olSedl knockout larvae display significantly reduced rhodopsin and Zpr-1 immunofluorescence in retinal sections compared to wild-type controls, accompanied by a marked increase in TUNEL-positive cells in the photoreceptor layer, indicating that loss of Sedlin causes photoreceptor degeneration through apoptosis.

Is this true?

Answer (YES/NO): YES